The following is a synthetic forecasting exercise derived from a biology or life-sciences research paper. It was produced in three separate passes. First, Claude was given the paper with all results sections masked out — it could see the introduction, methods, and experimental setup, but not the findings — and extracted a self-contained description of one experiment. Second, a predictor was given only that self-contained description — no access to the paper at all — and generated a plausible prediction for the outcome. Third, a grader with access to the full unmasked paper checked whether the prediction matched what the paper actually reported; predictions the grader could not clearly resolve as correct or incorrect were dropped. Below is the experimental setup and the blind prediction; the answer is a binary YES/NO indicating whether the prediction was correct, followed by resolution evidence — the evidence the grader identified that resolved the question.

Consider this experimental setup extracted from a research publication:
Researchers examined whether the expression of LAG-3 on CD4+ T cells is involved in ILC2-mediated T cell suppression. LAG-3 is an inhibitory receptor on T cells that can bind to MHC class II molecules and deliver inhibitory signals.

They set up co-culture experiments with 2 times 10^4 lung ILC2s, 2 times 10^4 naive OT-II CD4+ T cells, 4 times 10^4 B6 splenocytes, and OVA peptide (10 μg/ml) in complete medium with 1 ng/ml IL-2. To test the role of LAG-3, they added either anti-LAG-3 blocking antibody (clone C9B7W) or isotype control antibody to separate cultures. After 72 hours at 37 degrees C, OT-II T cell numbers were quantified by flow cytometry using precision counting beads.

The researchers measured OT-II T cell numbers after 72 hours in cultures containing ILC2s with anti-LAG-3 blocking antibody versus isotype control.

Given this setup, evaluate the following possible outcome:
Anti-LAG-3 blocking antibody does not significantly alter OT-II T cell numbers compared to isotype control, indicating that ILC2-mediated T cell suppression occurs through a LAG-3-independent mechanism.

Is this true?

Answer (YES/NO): YES